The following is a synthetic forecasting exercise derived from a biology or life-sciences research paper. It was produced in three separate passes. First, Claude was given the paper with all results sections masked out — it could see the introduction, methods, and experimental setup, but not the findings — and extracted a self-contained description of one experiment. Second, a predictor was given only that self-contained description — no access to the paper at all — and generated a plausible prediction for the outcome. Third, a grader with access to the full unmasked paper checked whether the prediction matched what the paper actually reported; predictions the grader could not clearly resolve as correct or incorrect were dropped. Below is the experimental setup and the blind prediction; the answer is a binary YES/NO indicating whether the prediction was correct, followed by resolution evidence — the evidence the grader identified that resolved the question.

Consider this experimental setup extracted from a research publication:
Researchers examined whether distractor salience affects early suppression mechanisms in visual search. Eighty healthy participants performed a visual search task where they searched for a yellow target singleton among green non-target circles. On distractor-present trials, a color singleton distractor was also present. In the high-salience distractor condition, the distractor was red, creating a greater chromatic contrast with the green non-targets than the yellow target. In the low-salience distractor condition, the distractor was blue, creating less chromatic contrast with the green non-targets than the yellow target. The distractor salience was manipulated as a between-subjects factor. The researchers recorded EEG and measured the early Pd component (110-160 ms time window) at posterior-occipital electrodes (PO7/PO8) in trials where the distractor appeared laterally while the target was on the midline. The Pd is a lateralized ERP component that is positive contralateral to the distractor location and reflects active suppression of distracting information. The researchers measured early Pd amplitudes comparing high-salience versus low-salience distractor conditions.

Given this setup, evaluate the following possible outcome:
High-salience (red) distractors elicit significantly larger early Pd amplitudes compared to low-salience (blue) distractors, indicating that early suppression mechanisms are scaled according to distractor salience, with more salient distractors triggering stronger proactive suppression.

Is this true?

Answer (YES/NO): YES